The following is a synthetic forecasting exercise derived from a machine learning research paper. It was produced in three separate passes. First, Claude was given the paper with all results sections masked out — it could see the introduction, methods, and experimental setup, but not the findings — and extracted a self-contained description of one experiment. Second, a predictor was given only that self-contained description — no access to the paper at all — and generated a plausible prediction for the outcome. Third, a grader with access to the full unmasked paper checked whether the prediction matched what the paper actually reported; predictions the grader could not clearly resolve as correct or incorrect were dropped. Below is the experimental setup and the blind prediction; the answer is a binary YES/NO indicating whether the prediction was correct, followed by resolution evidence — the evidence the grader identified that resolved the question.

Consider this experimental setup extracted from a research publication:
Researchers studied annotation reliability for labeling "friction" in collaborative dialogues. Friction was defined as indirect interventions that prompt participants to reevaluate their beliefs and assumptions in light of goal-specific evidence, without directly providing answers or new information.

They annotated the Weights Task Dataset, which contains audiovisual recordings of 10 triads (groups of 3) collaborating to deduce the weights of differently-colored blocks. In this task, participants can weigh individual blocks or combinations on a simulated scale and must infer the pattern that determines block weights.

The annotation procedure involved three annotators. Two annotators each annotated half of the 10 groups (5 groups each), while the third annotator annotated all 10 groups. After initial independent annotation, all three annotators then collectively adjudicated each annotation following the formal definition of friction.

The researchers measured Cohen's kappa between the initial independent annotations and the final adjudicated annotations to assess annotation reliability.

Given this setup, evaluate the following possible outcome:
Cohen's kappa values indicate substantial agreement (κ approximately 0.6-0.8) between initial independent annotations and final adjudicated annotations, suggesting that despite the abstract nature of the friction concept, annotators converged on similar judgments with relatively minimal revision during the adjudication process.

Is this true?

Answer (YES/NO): YES